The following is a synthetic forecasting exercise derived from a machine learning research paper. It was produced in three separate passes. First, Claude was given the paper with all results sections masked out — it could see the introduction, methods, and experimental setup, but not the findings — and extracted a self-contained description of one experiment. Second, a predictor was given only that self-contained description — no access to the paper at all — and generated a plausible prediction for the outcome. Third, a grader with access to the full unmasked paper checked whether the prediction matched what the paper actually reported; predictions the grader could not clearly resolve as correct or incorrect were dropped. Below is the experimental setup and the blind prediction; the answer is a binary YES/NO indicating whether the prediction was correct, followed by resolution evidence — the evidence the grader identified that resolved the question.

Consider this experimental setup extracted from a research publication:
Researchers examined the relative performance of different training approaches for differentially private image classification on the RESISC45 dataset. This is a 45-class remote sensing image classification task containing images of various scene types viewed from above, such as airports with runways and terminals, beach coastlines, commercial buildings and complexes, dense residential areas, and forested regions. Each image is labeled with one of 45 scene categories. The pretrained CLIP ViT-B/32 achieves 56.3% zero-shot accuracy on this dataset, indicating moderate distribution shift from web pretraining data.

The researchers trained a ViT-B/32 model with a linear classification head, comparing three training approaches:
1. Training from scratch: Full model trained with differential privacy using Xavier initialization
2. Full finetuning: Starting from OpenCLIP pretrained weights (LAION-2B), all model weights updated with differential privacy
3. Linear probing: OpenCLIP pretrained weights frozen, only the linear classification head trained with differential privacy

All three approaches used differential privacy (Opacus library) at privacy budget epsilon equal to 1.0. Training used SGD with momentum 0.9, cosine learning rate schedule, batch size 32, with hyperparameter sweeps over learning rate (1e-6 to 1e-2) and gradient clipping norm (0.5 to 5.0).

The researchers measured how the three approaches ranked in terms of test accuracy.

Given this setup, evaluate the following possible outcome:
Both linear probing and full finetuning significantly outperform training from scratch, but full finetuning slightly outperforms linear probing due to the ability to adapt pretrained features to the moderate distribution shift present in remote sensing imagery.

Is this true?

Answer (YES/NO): NO